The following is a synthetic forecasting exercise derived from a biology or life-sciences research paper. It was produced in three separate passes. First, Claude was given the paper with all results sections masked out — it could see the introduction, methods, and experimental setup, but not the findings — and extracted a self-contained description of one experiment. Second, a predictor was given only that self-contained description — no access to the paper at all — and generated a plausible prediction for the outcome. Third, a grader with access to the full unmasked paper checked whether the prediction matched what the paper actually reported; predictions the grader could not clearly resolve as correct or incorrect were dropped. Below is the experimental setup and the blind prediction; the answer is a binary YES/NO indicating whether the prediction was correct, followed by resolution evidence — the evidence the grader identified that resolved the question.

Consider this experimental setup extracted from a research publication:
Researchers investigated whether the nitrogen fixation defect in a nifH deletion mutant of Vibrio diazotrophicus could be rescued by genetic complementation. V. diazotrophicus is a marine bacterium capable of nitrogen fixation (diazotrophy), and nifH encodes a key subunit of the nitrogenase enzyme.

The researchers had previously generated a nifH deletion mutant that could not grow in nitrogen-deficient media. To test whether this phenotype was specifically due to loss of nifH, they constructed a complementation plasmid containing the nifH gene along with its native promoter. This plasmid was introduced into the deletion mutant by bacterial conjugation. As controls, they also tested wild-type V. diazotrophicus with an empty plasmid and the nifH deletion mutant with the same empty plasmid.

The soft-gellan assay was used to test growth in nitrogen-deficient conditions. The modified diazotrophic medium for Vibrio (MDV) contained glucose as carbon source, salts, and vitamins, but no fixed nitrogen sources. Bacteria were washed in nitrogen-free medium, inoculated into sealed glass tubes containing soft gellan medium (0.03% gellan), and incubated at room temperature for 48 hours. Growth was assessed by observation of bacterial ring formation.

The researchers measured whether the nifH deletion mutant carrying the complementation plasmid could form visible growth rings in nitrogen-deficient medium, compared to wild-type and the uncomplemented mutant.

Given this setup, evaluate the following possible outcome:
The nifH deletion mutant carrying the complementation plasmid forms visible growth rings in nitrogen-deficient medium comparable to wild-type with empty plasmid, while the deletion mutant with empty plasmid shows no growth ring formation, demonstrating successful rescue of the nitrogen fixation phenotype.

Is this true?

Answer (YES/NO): YES